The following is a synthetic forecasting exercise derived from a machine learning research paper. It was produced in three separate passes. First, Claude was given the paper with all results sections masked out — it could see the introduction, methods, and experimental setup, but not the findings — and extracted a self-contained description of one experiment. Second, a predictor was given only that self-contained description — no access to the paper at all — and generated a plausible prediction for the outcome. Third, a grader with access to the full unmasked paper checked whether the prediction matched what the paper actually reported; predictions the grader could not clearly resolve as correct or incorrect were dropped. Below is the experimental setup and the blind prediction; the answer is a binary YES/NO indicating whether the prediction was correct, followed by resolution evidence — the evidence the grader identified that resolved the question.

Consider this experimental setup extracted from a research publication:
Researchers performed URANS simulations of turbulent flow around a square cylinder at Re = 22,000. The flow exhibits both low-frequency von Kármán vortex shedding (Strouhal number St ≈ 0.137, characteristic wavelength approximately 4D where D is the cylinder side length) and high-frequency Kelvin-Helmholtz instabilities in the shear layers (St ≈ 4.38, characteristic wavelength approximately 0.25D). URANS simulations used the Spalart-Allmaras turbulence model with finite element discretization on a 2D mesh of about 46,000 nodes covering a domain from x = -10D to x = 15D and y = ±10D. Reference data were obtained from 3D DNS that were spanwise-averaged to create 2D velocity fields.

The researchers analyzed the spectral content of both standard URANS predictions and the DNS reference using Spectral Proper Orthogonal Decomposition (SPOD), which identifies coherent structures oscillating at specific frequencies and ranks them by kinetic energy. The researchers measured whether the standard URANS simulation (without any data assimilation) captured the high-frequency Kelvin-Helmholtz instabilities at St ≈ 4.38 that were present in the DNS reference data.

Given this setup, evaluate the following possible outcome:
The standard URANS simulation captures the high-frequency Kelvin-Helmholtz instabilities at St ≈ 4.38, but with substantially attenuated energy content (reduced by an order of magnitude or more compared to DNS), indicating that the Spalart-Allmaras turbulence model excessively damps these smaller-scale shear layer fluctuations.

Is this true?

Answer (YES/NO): NO